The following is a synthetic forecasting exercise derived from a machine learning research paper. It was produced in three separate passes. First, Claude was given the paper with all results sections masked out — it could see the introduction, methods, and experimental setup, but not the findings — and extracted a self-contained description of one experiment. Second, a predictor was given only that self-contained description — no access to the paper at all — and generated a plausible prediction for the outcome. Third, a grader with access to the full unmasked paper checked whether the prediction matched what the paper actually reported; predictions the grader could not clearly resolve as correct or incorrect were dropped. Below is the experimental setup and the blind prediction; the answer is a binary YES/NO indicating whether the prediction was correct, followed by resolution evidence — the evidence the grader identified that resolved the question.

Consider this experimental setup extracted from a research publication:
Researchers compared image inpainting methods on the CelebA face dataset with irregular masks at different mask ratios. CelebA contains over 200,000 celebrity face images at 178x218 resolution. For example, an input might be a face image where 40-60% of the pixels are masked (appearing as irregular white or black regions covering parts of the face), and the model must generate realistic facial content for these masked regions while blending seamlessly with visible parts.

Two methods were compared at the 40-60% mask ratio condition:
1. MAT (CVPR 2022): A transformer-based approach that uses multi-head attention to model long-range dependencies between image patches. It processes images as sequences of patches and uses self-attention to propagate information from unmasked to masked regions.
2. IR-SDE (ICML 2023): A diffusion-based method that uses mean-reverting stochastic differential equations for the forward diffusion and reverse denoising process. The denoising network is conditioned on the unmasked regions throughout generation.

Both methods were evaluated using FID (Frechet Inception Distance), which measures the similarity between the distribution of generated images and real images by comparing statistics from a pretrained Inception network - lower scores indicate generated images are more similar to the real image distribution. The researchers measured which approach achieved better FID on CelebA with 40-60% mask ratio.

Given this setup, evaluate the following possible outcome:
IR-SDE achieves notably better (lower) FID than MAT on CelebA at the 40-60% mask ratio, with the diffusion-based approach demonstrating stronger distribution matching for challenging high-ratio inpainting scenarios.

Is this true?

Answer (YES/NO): NO